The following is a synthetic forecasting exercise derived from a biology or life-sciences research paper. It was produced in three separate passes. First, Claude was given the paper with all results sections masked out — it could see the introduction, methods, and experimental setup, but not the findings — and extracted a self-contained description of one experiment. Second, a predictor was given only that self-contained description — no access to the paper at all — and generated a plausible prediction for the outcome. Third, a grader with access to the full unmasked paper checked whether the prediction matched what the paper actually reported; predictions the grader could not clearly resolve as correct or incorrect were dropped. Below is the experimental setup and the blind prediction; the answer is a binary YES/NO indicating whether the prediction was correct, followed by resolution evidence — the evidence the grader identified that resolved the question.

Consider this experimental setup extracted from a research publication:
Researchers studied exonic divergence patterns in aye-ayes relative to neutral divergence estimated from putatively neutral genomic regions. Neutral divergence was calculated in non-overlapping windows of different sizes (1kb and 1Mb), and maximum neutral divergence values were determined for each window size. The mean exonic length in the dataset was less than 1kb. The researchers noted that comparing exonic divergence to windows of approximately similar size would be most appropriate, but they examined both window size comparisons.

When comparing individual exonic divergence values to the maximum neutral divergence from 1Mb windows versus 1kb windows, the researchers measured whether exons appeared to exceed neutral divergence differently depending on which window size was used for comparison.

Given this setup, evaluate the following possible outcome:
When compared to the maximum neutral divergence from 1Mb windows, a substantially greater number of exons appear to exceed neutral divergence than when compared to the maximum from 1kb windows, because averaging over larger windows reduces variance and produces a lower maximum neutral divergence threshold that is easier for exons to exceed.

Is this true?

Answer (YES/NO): YES